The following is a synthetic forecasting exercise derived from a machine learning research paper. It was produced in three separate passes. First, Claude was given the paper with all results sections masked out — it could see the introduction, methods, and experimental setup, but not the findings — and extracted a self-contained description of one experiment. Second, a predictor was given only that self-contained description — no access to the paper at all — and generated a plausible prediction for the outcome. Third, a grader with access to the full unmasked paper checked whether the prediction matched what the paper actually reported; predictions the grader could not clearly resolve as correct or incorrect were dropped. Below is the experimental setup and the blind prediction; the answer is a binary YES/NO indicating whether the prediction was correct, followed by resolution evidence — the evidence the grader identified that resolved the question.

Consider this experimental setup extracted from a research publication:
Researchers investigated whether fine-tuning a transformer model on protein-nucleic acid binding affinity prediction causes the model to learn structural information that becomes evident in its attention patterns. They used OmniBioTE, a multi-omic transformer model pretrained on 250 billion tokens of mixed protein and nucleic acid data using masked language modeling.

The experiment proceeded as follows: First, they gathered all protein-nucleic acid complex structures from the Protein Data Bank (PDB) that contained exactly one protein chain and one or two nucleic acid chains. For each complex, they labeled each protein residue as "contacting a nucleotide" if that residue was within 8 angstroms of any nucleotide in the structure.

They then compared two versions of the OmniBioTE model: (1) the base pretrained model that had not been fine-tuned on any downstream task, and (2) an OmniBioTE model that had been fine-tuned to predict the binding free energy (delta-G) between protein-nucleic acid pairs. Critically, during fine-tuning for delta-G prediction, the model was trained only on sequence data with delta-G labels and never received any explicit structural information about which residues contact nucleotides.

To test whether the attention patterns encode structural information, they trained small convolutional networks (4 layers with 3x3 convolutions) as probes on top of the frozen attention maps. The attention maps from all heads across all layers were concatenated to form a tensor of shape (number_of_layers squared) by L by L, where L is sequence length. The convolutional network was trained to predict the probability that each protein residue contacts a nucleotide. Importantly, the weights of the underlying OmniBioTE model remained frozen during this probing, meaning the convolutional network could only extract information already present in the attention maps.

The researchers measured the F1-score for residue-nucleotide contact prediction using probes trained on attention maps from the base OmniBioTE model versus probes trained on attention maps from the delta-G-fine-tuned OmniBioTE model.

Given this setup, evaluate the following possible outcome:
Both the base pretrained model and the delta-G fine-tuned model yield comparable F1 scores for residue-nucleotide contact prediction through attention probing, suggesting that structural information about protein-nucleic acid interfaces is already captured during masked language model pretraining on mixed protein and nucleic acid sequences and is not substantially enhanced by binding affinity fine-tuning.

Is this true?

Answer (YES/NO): NO